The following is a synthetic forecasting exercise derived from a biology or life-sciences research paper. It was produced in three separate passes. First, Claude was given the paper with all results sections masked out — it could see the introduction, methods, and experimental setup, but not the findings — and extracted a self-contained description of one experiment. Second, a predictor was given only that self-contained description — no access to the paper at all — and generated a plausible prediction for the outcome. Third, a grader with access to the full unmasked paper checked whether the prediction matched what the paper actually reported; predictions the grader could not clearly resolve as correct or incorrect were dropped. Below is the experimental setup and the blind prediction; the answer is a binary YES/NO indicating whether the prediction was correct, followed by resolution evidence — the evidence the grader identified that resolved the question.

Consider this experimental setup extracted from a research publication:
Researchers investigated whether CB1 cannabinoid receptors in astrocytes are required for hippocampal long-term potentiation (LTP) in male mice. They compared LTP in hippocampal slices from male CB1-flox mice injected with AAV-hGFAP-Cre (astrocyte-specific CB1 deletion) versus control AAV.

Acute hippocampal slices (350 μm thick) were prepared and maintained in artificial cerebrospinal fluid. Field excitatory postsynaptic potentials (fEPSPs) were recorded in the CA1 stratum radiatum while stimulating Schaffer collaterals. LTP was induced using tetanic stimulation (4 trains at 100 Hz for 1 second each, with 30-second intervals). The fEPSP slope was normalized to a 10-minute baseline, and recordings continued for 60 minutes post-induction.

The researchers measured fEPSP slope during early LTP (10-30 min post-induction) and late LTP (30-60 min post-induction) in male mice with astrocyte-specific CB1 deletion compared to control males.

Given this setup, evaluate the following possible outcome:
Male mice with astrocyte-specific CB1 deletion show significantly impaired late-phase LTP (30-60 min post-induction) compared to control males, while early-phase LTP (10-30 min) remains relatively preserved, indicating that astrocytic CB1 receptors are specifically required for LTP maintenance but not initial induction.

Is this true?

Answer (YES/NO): NO